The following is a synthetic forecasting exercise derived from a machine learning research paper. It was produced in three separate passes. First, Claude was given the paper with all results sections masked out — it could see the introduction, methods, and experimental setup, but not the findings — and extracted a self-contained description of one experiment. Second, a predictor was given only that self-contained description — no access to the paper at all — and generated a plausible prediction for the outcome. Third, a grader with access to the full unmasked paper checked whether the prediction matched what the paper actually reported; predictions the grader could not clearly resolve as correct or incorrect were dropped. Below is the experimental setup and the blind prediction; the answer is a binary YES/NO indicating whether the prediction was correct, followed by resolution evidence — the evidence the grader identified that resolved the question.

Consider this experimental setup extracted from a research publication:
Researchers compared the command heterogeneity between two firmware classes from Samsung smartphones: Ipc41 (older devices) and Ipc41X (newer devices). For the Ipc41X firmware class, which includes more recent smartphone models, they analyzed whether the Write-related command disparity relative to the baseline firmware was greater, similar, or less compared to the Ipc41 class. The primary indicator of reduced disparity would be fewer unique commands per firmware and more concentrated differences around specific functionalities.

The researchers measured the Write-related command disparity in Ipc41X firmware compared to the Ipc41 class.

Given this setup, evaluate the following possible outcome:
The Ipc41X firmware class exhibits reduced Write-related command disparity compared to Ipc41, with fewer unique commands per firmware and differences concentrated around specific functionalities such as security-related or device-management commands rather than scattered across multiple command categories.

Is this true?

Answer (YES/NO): NO